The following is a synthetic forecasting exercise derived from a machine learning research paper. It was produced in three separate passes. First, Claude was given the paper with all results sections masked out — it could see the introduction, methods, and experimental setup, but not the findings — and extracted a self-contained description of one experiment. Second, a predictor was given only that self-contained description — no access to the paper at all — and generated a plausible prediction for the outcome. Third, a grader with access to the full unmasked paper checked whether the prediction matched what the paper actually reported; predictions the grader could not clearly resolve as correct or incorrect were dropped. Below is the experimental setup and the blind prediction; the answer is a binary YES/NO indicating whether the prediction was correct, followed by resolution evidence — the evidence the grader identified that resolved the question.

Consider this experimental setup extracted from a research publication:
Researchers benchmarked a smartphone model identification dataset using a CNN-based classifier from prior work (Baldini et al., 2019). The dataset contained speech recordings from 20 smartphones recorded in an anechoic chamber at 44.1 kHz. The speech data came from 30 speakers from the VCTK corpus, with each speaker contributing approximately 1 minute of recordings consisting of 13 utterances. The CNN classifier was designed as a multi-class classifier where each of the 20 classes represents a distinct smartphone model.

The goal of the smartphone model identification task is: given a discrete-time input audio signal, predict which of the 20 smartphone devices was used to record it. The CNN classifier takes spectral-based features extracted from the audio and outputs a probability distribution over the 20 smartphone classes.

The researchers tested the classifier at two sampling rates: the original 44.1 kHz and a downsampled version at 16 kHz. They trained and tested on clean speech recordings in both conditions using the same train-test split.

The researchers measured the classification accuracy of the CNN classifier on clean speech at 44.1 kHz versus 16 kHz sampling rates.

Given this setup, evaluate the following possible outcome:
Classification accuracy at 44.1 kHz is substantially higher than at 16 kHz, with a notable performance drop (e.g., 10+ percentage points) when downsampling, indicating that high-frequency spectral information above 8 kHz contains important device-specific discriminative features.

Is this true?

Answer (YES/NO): NO